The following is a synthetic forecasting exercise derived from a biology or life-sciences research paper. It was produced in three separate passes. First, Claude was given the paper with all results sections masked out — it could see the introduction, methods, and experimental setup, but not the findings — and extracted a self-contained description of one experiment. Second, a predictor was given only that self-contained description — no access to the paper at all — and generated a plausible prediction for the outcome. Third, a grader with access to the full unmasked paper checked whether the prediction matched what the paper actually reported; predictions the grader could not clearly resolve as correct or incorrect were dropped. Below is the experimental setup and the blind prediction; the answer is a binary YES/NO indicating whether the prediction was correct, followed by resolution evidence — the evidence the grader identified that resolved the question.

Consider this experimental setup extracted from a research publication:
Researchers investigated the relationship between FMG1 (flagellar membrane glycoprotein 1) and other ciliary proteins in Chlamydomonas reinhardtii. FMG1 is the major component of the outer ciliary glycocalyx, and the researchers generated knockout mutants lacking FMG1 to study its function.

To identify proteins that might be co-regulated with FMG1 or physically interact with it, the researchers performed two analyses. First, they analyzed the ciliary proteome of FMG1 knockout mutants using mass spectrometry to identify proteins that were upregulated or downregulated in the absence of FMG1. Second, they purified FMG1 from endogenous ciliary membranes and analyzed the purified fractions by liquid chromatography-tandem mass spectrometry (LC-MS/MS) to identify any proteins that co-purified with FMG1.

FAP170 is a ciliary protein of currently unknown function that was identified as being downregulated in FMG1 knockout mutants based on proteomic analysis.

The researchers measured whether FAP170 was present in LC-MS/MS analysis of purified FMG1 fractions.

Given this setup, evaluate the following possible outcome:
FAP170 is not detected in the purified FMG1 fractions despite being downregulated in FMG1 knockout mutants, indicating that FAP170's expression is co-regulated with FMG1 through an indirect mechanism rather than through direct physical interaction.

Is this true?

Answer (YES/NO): YES